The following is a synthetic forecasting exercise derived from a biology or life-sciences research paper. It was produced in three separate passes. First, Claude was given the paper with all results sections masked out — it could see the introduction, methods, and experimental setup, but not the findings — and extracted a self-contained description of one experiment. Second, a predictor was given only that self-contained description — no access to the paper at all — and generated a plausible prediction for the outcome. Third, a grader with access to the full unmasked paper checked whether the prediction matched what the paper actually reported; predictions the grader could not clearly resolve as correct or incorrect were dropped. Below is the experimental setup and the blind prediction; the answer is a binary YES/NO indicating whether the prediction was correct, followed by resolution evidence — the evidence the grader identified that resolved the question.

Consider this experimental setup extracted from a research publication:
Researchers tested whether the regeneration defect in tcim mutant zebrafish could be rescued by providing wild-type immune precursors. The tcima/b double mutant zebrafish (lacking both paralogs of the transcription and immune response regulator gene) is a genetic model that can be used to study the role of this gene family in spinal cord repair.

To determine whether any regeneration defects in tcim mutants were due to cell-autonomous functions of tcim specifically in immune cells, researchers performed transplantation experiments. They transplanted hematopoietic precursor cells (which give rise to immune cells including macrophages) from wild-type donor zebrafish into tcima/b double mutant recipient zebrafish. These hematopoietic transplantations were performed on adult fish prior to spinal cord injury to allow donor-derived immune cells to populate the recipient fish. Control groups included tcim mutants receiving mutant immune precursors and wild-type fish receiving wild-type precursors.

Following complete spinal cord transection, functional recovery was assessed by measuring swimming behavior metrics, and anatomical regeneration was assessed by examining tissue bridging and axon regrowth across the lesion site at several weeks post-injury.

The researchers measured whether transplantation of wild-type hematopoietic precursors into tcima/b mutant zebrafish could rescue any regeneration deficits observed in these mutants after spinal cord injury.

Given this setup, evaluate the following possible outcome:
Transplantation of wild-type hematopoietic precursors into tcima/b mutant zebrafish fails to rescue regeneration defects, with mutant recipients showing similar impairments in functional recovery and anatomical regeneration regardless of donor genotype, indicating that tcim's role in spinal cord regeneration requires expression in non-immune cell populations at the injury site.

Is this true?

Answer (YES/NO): NO